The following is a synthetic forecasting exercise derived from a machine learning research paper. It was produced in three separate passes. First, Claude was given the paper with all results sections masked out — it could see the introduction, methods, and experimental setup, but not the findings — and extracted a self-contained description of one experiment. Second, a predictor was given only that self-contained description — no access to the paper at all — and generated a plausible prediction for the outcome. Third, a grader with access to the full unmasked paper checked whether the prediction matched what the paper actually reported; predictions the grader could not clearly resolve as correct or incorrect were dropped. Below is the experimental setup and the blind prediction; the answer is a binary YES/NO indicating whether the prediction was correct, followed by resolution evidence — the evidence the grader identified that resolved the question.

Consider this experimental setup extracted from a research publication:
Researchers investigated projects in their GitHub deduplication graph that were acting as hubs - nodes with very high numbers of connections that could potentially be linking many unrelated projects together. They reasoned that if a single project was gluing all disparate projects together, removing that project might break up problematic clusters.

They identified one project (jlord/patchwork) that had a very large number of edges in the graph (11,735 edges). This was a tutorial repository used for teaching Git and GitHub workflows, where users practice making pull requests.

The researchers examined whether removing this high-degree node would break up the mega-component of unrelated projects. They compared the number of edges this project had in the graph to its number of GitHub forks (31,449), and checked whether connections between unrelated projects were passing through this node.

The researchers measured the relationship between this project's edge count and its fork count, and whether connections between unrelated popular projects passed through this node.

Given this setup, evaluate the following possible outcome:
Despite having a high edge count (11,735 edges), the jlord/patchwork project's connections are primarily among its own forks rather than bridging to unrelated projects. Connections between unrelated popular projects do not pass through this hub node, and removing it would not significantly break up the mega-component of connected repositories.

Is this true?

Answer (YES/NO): YES